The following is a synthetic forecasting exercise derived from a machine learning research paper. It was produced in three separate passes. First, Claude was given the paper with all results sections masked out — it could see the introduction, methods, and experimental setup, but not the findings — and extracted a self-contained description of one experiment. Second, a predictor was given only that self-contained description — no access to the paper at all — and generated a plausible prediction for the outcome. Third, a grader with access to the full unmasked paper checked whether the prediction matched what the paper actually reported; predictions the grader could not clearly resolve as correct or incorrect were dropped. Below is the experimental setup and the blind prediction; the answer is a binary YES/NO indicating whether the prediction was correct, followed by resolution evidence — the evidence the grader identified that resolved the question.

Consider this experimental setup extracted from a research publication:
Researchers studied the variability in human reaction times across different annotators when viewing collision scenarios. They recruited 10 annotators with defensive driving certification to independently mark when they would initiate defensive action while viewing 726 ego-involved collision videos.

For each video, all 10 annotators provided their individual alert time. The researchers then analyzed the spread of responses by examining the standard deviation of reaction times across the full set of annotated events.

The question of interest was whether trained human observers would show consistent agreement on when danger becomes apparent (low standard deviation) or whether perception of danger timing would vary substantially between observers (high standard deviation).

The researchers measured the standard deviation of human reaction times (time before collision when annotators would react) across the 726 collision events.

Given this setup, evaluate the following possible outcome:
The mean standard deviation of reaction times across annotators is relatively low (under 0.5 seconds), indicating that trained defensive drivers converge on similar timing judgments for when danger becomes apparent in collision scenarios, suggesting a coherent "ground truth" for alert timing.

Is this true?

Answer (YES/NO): NO